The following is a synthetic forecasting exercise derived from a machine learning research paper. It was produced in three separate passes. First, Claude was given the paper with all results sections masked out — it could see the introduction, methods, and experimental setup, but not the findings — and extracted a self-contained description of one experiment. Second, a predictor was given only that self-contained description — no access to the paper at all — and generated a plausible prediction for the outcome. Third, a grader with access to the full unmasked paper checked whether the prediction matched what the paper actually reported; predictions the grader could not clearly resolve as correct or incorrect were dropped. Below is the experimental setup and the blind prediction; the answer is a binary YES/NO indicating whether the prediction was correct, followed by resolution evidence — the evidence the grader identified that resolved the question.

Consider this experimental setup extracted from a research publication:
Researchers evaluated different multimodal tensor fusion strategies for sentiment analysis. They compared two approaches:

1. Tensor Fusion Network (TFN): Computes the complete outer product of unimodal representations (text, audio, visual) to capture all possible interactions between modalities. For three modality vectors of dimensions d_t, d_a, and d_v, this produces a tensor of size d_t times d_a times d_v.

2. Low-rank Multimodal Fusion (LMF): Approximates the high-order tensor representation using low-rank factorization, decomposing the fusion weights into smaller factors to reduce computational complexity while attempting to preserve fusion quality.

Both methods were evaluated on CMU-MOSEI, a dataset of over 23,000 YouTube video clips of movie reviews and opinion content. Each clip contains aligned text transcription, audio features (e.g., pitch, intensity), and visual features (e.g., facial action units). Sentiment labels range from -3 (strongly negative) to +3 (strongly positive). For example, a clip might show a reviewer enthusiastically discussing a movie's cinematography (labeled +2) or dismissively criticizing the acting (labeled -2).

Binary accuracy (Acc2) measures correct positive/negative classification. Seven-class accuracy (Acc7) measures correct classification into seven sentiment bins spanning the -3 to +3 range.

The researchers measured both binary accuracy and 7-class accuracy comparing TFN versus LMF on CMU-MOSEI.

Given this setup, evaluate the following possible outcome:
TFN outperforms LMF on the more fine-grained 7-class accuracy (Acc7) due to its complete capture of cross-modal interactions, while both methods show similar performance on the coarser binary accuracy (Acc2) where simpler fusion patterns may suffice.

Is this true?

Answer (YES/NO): YES